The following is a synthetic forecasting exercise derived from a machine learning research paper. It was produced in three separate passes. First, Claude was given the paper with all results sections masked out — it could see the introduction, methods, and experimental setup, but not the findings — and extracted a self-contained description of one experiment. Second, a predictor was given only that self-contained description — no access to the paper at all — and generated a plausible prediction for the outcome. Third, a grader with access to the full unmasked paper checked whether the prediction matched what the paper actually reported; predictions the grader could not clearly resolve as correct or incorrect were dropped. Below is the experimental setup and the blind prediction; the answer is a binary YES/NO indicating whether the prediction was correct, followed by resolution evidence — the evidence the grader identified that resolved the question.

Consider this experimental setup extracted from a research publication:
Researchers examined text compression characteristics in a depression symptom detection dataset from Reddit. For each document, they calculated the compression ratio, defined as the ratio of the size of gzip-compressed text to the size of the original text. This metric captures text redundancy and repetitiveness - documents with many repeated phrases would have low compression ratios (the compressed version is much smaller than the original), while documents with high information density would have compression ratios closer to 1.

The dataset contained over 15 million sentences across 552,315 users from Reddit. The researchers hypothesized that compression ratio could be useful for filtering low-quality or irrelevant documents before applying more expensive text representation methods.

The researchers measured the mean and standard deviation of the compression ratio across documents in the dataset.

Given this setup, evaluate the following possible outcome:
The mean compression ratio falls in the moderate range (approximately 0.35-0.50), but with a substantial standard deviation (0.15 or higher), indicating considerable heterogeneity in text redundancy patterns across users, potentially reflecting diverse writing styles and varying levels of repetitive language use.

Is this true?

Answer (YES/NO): NO